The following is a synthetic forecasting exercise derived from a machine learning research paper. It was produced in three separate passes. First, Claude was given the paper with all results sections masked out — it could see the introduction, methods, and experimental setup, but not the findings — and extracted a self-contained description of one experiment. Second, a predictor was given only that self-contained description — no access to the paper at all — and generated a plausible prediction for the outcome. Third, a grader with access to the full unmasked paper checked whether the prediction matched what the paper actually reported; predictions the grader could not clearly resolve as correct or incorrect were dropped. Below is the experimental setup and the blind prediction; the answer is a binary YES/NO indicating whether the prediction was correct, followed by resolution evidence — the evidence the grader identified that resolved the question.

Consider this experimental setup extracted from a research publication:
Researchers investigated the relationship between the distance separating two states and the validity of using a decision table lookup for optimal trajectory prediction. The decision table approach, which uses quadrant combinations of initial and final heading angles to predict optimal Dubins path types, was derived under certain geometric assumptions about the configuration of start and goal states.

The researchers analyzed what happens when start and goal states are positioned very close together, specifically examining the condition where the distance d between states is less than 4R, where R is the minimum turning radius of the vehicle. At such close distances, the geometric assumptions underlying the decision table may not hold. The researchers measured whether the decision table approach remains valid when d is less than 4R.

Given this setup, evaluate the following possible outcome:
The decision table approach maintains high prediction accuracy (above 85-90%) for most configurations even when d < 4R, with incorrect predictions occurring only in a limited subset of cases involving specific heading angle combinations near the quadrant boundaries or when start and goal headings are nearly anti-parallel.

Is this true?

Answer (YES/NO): NO